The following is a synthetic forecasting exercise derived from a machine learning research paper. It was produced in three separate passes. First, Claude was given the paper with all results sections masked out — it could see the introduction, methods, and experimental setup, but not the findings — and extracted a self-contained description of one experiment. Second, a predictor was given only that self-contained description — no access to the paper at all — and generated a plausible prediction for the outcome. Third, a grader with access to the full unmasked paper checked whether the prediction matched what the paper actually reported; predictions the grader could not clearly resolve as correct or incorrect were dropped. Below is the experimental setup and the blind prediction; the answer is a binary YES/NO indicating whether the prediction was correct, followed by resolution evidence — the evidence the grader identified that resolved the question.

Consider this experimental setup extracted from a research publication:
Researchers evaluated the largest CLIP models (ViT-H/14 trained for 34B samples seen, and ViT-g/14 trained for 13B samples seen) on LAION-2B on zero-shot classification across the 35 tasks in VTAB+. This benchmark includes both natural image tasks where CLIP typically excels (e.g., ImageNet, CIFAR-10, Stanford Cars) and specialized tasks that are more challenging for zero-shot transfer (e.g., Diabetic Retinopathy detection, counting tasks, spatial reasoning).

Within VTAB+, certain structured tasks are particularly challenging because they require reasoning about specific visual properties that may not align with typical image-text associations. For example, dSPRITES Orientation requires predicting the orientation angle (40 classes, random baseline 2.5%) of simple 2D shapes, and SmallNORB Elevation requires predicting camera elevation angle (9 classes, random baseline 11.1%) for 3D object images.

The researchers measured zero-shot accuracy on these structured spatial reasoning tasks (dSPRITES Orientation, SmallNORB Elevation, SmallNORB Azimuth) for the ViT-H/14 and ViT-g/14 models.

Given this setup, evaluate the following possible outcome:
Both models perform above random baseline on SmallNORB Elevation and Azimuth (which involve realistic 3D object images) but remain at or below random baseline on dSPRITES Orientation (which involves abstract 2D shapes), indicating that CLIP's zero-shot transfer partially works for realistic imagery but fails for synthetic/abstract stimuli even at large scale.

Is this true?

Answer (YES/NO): NO